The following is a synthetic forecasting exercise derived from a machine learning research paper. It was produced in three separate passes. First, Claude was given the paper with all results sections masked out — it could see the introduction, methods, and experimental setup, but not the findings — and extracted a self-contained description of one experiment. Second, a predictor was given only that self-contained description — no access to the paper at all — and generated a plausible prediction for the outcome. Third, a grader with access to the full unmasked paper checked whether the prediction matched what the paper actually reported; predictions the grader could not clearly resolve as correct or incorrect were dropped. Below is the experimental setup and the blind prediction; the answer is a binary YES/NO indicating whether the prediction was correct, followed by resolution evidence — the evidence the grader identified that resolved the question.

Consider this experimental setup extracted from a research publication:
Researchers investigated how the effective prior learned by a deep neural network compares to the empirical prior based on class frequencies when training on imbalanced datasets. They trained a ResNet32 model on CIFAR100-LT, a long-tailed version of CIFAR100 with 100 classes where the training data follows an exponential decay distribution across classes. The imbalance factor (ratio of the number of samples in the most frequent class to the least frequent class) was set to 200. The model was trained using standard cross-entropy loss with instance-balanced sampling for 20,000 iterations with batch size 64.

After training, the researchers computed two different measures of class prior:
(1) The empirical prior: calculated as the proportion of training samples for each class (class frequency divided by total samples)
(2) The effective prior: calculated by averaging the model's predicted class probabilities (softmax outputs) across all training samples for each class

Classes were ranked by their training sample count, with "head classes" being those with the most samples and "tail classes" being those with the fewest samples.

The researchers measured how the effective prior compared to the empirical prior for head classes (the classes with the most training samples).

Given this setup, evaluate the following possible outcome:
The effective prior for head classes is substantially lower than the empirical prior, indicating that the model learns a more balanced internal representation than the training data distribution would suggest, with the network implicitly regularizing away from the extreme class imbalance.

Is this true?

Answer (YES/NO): NO